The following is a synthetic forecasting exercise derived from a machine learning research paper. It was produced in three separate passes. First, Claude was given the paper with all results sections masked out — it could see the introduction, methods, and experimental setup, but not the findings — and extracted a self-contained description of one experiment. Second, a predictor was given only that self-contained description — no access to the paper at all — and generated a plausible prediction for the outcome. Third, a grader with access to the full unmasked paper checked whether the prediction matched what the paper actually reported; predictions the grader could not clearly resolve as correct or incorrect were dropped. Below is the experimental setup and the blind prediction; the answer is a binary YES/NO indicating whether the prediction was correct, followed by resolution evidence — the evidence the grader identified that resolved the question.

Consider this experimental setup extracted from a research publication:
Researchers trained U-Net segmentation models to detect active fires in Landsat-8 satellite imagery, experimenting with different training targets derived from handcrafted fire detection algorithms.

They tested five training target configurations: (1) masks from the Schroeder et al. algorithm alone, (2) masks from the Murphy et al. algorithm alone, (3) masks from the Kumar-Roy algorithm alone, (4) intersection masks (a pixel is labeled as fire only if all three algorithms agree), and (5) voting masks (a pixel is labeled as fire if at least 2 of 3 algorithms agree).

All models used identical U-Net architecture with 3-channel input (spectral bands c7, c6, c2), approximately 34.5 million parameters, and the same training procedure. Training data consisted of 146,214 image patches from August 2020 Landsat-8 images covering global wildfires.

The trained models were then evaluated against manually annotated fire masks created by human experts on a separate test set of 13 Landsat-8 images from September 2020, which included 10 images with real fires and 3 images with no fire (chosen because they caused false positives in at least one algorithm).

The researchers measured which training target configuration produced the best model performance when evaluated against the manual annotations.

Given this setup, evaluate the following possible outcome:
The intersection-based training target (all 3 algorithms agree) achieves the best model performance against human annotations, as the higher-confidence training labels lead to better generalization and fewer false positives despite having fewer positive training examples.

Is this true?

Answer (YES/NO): NO